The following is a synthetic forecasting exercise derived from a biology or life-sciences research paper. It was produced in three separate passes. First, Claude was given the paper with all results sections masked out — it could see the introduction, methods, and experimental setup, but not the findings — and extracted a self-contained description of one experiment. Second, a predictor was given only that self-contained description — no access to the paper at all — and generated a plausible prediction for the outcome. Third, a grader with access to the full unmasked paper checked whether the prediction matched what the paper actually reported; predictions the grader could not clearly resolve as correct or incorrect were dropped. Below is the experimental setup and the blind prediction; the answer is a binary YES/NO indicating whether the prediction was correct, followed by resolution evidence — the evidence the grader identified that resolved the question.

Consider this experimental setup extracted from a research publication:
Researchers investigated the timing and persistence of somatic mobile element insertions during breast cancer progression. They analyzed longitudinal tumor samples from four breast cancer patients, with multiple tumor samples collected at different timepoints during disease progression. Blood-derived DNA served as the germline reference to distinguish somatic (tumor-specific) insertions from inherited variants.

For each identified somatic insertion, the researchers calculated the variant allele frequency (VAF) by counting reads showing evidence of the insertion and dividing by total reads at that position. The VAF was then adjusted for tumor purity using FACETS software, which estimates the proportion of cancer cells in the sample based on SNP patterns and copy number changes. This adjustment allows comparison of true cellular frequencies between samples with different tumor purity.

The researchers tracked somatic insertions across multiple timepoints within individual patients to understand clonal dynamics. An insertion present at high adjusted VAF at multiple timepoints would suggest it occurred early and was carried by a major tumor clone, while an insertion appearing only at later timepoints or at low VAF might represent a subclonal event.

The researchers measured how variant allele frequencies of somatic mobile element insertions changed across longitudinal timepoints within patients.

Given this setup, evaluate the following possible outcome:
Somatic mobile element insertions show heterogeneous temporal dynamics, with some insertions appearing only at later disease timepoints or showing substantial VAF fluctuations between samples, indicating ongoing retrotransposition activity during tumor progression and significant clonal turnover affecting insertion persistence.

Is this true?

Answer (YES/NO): YES